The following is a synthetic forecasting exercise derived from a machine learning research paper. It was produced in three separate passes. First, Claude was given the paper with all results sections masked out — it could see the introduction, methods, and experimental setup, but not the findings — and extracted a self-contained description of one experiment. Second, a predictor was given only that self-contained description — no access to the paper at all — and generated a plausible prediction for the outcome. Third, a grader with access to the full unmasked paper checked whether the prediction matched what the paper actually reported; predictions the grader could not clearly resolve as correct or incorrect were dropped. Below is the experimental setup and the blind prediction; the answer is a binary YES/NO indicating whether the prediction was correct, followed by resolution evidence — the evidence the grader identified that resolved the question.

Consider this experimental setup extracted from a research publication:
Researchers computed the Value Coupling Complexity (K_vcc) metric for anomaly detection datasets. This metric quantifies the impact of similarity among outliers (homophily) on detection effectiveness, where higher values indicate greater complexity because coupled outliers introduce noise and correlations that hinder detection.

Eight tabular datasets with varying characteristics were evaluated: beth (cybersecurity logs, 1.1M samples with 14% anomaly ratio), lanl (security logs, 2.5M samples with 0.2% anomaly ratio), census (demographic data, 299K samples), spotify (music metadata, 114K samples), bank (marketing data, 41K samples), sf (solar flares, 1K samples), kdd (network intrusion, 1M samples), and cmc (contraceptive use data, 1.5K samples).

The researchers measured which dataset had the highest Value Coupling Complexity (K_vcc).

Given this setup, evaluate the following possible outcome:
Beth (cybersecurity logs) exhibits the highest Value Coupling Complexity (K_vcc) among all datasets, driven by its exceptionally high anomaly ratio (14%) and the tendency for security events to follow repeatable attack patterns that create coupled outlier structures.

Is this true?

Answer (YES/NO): YES